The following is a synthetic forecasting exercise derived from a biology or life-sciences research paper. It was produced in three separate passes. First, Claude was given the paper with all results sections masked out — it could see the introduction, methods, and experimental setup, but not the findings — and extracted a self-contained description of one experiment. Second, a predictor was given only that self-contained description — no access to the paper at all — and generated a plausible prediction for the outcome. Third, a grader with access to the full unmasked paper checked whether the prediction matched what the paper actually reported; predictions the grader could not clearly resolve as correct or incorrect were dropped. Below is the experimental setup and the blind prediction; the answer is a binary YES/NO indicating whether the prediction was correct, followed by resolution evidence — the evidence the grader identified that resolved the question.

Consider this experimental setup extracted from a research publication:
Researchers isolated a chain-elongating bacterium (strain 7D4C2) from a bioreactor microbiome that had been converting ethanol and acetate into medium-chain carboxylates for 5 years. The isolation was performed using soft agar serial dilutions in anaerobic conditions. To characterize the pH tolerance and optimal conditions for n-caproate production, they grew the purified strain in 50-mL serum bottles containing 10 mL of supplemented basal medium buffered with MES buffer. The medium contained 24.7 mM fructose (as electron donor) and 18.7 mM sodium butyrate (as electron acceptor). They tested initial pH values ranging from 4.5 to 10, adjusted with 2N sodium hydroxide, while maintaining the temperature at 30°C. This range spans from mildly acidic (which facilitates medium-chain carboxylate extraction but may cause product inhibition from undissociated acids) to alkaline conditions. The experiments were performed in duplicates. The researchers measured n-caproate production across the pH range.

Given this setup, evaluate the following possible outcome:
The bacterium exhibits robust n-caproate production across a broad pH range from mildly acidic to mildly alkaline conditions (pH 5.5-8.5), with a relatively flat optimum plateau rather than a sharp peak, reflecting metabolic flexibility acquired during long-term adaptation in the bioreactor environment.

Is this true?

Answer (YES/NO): NO